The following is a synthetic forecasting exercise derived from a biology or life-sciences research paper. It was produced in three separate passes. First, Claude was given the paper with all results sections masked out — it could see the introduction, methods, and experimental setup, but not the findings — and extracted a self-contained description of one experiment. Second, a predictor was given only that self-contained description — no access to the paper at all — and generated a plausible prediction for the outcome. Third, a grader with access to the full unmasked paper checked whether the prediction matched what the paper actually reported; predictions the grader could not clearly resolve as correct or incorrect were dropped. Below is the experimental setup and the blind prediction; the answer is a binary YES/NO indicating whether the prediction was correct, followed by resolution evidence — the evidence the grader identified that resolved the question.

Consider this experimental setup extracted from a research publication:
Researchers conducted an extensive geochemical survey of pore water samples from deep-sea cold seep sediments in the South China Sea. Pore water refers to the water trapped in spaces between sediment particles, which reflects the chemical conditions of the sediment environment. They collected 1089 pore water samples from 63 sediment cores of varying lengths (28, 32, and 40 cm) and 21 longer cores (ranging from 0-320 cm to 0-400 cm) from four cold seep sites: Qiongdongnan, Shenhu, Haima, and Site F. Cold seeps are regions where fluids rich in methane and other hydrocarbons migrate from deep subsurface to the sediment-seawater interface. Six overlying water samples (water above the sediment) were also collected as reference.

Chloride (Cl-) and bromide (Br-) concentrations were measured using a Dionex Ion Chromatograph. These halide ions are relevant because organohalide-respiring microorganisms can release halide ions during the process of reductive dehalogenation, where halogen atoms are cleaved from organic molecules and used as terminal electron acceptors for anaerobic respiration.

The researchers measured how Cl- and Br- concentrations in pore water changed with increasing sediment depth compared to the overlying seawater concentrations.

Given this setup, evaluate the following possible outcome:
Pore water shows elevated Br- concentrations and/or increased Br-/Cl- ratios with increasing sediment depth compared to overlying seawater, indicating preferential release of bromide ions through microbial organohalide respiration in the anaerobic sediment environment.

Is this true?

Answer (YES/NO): YES